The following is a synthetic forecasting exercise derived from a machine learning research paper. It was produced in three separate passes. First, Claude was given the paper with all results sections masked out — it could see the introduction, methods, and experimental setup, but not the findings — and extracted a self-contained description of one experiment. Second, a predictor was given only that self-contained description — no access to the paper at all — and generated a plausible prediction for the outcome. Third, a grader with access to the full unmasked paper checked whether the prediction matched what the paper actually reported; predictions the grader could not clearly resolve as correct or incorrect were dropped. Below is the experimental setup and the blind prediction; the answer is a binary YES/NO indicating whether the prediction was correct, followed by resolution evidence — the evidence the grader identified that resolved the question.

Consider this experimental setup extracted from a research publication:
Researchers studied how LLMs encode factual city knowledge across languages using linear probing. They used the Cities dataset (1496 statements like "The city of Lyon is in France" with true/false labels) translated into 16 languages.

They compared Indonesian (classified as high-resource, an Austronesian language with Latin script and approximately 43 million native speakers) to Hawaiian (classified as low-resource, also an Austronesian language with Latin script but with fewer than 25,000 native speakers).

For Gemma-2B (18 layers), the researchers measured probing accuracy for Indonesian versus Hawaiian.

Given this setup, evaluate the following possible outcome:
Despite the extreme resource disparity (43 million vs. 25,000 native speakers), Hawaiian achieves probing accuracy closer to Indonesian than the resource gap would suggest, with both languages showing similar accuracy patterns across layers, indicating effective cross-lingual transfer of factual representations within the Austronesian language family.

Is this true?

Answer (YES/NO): NO